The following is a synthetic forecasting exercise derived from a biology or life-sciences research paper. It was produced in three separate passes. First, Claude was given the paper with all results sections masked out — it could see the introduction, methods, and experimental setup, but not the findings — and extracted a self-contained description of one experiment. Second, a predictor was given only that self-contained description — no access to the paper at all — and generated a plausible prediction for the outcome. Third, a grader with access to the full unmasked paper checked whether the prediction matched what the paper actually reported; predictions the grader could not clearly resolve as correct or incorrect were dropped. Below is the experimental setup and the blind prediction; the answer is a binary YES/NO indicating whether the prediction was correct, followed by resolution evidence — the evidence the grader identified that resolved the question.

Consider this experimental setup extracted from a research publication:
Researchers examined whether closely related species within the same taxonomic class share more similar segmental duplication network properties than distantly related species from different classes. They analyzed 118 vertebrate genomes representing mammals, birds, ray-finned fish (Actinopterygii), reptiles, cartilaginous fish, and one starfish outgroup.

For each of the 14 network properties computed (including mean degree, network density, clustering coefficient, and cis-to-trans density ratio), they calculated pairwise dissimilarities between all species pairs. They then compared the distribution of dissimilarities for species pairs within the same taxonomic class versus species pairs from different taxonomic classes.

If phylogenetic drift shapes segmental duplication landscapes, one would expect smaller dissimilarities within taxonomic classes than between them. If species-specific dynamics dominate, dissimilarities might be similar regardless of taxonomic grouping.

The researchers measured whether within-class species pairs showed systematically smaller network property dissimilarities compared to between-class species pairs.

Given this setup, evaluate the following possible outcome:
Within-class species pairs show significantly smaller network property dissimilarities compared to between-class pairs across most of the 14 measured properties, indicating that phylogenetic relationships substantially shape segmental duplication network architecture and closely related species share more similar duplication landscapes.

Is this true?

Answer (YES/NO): NO